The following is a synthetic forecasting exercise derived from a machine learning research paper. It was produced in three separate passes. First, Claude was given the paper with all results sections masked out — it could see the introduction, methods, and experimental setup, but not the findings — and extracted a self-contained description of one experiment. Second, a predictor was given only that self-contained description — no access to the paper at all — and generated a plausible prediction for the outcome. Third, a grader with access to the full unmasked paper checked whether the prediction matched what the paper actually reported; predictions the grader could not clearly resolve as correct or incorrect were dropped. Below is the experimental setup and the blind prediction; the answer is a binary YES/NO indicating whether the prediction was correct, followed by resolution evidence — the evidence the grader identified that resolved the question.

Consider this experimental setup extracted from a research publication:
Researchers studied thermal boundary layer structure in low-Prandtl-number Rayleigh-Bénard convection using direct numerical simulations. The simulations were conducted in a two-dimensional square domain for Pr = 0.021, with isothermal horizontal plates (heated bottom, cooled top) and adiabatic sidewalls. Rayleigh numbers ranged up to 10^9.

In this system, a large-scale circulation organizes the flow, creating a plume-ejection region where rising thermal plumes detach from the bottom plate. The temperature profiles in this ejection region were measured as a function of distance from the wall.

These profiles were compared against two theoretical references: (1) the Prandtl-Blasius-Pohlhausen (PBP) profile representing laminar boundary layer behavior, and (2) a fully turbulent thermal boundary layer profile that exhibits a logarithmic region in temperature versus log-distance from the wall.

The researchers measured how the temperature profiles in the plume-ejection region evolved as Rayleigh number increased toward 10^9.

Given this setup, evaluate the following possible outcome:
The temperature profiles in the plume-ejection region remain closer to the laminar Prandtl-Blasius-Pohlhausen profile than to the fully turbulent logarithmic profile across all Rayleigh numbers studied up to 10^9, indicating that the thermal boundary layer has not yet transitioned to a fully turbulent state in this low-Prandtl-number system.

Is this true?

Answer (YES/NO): NO